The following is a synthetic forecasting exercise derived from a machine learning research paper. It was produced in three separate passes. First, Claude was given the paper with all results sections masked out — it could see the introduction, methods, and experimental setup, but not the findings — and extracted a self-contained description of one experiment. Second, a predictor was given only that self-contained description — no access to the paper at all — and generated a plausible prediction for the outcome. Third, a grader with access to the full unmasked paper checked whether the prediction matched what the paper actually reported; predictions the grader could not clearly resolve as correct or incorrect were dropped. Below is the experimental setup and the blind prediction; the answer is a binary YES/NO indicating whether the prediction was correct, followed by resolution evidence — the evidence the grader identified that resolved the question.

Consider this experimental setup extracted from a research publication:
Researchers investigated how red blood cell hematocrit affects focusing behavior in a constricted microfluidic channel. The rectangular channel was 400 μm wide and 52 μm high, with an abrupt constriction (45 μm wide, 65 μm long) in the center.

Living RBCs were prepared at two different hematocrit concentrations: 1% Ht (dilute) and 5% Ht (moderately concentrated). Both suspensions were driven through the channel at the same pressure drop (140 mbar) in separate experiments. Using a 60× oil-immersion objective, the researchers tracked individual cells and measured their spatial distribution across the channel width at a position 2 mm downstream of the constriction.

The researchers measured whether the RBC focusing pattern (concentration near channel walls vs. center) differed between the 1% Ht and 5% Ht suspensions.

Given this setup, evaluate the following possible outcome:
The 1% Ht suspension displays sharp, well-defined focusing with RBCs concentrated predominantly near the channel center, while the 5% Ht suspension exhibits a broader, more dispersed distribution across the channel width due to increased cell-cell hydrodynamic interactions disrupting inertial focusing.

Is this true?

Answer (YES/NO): NO